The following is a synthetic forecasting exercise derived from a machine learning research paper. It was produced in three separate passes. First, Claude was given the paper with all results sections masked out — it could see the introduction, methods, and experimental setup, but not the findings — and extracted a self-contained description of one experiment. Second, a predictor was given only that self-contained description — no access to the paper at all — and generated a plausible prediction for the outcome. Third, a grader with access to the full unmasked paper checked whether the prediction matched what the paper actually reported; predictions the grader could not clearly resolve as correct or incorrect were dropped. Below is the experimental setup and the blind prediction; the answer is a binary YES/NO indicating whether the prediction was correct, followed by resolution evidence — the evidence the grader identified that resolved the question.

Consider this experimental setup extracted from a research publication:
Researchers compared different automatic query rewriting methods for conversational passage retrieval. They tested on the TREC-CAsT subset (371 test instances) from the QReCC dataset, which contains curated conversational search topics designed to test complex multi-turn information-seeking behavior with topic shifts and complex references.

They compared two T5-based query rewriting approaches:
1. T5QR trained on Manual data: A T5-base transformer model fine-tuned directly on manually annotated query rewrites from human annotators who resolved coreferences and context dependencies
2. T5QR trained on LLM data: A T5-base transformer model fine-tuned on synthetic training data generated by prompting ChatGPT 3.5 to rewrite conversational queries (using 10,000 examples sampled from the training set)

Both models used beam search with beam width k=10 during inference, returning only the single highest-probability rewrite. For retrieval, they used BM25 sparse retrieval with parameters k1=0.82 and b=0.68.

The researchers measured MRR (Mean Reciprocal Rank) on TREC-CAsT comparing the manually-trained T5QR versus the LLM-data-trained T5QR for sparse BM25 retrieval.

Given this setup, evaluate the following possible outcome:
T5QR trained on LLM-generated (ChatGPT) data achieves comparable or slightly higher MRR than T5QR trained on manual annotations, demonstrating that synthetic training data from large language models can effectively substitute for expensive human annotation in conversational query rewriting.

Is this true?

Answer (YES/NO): NO